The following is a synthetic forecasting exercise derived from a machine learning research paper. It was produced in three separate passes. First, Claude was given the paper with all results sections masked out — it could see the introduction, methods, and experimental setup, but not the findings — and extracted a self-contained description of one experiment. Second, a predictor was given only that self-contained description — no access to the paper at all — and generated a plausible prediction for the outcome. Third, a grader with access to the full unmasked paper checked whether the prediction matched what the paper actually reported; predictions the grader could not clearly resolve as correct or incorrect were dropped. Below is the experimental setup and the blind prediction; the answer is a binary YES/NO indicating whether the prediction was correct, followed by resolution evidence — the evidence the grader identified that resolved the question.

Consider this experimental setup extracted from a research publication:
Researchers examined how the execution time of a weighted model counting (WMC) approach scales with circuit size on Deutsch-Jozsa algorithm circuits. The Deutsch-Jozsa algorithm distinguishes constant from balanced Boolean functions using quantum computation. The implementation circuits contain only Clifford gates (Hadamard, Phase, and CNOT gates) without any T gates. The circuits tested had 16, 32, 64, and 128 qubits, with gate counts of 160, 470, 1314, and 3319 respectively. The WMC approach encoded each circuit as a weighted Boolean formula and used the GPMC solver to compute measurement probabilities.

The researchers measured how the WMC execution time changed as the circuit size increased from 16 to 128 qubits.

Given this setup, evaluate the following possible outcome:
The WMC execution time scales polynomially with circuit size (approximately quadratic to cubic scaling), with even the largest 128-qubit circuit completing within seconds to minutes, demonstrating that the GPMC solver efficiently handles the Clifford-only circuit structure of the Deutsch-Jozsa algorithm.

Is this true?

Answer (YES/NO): NO